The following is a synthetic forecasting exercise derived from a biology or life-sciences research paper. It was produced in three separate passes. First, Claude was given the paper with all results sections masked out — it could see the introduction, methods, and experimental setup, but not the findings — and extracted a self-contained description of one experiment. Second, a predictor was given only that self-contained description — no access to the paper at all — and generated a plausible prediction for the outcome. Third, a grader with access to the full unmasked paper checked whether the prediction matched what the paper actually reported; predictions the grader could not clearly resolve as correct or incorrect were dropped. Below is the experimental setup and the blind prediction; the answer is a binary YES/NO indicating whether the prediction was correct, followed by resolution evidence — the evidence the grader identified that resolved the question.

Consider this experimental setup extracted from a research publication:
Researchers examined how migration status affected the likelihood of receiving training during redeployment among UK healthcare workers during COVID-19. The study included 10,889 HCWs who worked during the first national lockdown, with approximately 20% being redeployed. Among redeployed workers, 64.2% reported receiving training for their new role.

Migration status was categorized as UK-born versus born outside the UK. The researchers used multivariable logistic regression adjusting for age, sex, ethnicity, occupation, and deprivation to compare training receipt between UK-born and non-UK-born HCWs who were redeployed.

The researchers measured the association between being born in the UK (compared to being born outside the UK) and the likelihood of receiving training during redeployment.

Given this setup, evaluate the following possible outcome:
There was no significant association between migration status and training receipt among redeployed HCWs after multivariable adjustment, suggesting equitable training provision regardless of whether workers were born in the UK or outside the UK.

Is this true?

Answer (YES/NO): NO